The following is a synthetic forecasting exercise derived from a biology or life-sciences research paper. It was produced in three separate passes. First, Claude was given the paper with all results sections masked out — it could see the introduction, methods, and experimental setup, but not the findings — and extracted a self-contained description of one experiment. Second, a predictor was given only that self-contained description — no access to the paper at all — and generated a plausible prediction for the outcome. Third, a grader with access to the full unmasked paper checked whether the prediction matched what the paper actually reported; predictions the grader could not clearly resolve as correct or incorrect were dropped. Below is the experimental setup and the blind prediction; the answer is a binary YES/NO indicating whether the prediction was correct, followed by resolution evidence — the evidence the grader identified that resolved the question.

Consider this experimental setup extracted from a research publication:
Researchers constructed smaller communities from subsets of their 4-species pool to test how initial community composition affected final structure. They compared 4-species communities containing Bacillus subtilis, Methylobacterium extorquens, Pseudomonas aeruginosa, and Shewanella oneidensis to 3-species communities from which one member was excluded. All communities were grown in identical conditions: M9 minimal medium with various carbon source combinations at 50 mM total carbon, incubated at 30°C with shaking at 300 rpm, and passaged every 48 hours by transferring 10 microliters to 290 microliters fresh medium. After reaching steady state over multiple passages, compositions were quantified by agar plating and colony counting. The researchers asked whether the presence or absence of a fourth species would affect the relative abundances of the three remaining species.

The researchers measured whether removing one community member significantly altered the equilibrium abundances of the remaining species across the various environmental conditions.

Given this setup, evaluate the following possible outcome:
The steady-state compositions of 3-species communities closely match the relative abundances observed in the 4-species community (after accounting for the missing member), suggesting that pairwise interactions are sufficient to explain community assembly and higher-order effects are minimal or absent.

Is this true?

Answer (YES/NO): NO